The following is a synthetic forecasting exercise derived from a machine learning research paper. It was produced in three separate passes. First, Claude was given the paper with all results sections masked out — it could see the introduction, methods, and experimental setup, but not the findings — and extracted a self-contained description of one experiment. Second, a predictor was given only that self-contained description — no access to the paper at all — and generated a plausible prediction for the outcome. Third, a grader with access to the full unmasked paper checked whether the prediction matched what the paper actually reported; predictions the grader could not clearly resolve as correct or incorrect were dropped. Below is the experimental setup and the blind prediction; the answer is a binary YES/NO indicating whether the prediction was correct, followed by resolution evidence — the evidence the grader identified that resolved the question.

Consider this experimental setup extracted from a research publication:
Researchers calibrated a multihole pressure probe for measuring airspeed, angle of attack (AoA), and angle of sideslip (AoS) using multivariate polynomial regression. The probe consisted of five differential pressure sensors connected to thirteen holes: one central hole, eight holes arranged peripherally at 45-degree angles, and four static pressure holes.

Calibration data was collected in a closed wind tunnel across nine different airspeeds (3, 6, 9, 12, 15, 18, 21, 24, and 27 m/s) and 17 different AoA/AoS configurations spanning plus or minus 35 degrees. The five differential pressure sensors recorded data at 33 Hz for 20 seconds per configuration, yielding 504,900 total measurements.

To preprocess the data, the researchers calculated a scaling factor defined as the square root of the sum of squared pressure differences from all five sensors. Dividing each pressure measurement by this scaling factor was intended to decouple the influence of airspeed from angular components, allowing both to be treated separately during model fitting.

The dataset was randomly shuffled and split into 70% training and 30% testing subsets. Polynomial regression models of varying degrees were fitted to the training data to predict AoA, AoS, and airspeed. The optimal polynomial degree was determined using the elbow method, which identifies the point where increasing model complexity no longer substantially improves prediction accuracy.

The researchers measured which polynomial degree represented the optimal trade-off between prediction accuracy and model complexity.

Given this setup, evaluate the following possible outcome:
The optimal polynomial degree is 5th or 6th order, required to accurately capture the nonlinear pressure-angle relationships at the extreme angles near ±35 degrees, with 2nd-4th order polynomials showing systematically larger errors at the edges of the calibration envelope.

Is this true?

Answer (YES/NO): NO